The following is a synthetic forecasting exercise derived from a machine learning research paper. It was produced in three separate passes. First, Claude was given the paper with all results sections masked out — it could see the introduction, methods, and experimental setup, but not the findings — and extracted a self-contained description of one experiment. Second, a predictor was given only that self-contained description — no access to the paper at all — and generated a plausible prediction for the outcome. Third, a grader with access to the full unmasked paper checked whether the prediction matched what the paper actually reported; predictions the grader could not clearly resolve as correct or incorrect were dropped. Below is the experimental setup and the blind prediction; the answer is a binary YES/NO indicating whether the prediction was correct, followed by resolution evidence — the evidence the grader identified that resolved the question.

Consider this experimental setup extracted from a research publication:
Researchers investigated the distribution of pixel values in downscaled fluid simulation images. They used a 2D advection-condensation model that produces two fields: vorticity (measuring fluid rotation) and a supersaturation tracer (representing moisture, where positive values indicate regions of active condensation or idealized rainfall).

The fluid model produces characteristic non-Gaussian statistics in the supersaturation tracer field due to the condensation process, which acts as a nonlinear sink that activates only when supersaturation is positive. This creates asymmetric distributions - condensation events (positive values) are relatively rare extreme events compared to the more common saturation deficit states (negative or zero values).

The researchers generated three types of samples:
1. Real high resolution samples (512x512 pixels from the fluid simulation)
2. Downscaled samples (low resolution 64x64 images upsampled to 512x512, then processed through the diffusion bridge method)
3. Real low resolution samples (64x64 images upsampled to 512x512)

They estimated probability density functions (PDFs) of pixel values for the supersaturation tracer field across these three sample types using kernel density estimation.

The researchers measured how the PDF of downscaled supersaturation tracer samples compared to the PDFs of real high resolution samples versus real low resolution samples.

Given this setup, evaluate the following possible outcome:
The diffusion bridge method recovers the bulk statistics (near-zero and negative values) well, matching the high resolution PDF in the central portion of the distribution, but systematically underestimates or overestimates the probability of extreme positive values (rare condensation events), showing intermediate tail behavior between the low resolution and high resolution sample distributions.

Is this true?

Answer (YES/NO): NO